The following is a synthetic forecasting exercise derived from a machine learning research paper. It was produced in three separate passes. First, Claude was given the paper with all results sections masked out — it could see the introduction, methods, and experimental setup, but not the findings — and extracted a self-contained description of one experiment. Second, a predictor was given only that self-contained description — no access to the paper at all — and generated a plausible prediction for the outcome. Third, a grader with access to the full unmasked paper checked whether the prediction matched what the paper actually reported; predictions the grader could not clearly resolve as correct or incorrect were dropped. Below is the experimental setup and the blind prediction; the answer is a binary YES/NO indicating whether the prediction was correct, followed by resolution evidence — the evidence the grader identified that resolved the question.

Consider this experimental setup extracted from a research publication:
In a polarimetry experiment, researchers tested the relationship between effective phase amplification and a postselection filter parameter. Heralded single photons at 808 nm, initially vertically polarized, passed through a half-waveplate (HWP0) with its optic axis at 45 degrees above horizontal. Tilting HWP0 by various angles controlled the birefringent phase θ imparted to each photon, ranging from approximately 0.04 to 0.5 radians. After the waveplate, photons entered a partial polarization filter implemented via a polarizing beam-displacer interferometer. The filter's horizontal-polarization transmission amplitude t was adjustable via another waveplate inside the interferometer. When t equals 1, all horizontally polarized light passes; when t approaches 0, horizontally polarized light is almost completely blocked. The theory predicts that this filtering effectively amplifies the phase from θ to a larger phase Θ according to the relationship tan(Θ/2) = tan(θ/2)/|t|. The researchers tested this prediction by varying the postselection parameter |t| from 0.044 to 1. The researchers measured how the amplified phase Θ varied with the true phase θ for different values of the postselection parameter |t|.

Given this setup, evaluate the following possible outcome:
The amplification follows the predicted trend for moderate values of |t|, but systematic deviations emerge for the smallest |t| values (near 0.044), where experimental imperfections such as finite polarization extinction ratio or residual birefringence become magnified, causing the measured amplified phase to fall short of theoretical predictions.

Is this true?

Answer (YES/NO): NO